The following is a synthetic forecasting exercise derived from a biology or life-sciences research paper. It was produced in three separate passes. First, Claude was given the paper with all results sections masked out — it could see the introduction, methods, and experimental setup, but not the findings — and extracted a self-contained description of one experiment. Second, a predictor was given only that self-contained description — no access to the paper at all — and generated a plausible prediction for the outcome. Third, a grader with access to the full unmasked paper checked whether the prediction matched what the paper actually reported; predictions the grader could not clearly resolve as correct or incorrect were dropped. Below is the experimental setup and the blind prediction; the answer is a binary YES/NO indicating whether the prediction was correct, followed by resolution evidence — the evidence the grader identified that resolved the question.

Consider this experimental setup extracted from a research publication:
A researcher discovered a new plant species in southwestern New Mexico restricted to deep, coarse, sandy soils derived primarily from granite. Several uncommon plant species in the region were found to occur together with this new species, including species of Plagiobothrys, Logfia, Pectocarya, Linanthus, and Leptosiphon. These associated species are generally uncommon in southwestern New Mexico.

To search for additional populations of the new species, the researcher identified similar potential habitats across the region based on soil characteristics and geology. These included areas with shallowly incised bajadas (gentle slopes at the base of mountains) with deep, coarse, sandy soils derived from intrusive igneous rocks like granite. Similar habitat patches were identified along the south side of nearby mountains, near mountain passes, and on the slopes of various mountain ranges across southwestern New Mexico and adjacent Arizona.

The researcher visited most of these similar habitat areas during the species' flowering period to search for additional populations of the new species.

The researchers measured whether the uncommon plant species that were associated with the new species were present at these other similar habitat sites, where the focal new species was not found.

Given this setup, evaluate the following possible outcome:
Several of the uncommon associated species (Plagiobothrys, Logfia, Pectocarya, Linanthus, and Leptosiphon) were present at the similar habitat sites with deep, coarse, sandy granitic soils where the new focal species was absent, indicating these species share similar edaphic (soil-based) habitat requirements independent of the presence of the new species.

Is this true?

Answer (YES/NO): YES